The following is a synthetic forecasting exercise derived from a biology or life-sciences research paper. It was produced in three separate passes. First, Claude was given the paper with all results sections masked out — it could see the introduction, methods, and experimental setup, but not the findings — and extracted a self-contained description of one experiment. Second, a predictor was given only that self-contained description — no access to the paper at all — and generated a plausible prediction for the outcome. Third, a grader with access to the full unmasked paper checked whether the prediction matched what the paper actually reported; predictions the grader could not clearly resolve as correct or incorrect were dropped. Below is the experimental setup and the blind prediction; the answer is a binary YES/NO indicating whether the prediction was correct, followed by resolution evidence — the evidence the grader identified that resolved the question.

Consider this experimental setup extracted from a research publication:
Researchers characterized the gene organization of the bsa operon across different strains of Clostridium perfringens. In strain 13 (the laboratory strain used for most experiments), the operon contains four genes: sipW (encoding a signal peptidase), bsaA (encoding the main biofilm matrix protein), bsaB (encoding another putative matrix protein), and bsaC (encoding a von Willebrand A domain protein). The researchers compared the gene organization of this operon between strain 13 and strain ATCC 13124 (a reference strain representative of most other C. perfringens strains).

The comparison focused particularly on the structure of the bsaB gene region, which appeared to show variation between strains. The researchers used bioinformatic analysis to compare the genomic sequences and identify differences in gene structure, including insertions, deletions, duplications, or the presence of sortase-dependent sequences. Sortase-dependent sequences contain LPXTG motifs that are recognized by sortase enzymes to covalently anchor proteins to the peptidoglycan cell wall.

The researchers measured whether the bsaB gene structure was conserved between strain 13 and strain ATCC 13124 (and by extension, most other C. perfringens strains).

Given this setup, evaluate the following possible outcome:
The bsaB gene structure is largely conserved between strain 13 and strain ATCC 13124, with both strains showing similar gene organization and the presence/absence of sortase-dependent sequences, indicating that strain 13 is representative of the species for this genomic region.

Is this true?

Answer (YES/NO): NO